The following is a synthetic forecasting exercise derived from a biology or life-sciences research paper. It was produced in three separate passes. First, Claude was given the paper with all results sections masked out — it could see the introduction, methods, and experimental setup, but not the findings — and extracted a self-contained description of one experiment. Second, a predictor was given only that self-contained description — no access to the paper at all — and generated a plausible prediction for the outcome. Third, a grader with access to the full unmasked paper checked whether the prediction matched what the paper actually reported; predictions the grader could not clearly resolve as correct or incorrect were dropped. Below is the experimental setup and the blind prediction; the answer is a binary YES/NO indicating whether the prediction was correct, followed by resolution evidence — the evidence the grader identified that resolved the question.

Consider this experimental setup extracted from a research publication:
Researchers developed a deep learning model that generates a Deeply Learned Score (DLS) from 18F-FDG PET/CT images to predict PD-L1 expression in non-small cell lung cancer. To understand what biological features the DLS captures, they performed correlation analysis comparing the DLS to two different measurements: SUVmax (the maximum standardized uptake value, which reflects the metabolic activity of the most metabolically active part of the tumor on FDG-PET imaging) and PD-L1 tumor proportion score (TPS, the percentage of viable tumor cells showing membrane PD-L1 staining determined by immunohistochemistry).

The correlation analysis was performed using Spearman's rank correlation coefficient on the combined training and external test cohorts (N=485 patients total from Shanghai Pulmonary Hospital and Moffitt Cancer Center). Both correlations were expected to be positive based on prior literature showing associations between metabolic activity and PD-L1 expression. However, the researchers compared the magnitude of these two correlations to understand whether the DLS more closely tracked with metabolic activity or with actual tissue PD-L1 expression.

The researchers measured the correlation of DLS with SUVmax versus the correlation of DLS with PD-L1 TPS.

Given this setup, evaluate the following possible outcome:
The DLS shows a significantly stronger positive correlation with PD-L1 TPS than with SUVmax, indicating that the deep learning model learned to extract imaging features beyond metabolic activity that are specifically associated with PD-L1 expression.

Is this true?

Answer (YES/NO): YES